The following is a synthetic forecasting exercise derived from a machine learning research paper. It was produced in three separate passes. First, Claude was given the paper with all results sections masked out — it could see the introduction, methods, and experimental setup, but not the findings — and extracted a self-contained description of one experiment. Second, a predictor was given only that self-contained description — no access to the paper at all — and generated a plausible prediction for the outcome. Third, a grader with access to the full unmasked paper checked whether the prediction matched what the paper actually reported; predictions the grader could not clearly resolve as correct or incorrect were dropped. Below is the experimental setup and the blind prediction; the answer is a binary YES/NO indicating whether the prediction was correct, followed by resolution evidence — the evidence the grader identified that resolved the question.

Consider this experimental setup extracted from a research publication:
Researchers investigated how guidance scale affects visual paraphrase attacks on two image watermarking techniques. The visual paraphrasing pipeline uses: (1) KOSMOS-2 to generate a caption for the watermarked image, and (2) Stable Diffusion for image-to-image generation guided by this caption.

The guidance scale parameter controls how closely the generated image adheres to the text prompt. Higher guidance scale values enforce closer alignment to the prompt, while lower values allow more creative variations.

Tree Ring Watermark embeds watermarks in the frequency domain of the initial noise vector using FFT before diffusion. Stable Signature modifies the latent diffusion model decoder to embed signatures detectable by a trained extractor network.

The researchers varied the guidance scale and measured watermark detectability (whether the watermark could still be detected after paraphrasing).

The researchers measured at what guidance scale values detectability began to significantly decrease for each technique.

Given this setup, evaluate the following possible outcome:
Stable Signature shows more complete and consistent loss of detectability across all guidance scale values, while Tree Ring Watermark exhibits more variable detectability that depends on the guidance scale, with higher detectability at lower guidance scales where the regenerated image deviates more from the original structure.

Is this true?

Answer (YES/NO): NO